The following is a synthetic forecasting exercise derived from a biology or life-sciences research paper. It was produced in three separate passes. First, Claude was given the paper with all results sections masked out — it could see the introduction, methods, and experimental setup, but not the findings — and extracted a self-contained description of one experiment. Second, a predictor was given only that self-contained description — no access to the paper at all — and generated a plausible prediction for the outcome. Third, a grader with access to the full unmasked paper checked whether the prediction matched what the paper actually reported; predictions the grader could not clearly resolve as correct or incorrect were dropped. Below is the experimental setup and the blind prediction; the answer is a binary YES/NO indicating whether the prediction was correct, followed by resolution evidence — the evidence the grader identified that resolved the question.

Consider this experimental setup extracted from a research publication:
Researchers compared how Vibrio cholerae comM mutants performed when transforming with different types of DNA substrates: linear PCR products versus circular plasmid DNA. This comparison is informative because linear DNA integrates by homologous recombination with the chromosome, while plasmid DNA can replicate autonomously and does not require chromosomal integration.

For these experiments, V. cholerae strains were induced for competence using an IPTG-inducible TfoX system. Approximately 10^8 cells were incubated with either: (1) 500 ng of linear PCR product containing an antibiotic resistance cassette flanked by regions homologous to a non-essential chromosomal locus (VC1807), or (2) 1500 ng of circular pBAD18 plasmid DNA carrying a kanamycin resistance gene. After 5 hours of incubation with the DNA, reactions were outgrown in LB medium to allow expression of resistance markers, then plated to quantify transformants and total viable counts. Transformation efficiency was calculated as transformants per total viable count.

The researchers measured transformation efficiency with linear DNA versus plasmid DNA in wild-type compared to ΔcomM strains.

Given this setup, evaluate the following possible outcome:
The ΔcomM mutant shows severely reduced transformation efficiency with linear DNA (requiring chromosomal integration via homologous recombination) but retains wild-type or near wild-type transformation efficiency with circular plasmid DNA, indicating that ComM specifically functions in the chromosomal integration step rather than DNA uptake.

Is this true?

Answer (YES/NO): YES